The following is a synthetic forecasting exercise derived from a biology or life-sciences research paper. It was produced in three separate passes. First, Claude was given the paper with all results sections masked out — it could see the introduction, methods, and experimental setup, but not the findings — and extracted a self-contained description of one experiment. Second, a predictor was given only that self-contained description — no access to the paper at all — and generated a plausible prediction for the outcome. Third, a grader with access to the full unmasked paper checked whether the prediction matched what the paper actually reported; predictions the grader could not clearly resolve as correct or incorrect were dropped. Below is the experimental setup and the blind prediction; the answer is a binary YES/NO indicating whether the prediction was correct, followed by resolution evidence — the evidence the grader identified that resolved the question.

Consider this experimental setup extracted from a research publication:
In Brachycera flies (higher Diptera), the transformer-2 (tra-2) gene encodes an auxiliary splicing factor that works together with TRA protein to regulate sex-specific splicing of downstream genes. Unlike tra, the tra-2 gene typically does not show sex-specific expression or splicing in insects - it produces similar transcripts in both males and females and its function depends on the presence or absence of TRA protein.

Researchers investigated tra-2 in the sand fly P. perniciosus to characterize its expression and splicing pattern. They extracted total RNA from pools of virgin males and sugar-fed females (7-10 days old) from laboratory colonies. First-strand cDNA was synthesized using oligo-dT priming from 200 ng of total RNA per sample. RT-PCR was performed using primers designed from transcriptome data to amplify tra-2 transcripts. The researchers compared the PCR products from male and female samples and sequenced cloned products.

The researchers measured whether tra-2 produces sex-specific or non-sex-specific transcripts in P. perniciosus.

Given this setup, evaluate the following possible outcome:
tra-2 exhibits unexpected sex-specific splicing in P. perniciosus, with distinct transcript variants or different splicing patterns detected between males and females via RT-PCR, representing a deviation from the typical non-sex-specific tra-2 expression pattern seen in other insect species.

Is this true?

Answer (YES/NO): NO